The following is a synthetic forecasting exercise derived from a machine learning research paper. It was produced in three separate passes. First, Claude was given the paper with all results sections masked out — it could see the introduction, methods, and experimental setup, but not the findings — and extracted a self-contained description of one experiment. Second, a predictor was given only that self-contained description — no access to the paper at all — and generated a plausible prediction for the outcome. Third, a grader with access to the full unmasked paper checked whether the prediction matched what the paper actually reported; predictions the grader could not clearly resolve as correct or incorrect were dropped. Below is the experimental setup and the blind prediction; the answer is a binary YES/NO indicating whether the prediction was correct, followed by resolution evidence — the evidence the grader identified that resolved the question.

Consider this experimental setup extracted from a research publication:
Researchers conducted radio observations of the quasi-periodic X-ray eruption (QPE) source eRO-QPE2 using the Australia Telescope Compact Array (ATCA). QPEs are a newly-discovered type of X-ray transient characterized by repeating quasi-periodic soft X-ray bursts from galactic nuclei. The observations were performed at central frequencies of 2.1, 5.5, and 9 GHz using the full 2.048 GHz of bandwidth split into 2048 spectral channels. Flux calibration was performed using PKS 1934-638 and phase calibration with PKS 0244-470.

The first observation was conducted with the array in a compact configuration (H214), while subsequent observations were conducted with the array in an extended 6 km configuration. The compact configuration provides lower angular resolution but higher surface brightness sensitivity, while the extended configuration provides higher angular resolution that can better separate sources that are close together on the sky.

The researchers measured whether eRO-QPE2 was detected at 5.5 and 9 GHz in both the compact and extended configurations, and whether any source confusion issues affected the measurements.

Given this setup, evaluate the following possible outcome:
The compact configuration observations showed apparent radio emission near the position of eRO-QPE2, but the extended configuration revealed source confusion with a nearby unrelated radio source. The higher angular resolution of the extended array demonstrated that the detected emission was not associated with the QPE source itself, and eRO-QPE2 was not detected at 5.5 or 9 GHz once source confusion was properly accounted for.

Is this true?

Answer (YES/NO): NO